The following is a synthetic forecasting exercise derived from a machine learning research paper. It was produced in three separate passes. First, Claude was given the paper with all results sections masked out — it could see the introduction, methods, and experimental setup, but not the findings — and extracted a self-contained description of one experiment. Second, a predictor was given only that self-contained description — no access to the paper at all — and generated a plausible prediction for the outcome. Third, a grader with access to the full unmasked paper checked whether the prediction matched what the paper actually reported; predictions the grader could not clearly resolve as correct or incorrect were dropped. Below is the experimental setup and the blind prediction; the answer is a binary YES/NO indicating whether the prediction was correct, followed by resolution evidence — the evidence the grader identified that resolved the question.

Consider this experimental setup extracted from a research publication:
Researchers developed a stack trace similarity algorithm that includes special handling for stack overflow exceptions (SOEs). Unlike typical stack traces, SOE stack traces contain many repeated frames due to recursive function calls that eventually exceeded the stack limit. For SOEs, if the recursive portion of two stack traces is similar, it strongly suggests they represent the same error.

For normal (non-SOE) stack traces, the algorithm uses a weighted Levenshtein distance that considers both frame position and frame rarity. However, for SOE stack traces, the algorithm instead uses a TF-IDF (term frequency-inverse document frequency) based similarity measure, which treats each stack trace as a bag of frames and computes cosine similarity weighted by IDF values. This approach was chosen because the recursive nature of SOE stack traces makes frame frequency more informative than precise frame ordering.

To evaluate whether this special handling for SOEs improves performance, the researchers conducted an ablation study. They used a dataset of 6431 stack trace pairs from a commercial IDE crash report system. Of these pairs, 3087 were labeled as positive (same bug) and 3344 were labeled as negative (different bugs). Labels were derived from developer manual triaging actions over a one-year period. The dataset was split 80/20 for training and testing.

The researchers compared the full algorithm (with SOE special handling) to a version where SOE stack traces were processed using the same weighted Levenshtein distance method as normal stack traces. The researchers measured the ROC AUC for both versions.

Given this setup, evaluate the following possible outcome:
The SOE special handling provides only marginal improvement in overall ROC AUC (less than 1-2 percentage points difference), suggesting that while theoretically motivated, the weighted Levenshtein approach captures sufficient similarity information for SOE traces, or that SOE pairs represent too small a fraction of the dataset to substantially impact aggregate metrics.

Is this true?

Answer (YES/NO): YES